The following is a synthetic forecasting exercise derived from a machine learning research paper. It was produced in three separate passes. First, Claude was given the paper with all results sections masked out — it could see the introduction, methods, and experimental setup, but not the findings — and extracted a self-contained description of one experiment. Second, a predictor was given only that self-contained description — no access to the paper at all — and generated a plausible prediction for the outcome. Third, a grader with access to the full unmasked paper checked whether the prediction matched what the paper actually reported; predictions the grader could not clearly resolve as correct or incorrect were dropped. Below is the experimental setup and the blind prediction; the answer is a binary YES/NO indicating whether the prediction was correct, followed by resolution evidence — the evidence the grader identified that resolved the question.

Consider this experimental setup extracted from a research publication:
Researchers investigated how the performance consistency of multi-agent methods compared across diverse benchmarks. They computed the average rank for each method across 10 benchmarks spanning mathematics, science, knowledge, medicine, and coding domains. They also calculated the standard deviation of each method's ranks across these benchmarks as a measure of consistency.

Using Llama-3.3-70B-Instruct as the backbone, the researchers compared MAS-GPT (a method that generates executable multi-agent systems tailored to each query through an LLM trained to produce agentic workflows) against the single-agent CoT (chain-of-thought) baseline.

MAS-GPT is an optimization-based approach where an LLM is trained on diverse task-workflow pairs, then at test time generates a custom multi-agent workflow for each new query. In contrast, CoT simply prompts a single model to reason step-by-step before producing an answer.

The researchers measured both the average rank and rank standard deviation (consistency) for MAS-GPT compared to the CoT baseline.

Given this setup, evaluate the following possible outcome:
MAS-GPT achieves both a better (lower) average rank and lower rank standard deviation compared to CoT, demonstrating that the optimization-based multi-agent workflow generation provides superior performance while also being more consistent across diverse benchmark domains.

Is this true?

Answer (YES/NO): YES